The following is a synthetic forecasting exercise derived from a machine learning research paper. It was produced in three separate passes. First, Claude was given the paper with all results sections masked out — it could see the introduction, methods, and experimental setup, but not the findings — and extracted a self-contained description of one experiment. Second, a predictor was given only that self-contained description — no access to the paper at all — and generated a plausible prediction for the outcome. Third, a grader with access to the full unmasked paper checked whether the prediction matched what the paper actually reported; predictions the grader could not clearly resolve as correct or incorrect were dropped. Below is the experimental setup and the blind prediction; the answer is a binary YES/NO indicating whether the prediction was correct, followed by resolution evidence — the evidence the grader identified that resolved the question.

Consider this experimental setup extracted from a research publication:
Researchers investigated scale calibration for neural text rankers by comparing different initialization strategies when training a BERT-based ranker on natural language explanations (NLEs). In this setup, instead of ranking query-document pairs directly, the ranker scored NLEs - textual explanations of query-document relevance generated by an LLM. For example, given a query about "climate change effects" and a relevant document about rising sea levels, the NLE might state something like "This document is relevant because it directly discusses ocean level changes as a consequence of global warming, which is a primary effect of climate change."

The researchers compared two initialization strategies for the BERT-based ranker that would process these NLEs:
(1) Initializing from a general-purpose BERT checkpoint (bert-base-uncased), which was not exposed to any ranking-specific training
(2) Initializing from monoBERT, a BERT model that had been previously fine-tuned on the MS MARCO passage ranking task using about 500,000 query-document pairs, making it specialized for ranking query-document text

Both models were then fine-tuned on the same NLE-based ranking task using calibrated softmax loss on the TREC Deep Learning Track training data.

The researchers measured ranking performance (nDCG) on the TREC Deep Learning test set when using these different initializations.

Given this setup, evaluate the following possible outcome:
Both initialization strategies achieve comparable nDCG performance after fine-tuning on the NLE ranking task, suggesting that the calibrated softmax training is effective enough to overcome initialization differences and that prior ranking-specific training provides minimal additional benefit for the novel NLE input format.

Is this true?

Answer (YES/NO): NO